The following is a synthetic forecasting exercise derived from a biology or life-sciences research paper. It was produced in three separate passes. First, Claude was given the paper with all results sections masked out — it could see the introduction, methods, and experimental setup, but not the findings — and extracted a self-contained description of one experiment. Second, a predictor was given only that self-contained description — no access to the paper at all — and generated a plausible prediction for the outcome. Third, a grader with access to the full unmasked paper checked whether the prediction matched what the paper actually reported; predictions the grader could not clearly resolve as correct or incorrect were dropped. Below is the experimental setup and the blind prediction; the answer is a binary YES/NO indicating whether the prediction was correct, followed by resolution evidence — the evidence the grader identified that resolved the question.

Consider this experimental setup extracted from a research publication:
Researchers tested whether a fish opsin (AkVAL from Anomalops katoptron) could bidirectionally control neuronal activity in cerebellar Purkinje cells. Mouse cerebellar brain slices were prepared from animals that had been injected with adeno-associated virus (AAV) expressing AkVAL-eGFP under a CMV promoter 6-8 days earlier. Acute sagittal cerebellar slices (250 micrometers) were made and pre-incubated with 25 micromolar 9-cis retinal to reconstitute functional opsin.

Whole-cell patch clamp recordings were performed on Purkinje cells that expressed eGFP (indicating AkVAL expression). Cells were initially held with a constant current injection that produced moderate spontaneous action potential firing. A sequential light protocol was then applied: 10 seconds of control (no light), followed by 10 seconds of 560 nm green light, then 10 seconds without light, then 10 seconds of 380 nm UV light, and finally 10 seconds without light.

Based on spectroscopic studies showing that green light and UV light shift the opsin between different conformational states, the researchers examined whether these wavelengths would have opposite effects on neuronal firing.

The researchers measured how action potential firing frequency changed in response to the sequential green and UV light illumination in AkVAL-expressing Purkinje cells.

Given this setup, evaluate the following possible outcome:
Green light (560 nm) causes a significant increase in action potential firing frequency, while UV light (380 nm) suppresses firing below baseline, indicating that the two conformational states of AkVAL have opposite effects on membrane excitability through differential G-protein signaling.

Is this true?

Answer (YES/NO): YES